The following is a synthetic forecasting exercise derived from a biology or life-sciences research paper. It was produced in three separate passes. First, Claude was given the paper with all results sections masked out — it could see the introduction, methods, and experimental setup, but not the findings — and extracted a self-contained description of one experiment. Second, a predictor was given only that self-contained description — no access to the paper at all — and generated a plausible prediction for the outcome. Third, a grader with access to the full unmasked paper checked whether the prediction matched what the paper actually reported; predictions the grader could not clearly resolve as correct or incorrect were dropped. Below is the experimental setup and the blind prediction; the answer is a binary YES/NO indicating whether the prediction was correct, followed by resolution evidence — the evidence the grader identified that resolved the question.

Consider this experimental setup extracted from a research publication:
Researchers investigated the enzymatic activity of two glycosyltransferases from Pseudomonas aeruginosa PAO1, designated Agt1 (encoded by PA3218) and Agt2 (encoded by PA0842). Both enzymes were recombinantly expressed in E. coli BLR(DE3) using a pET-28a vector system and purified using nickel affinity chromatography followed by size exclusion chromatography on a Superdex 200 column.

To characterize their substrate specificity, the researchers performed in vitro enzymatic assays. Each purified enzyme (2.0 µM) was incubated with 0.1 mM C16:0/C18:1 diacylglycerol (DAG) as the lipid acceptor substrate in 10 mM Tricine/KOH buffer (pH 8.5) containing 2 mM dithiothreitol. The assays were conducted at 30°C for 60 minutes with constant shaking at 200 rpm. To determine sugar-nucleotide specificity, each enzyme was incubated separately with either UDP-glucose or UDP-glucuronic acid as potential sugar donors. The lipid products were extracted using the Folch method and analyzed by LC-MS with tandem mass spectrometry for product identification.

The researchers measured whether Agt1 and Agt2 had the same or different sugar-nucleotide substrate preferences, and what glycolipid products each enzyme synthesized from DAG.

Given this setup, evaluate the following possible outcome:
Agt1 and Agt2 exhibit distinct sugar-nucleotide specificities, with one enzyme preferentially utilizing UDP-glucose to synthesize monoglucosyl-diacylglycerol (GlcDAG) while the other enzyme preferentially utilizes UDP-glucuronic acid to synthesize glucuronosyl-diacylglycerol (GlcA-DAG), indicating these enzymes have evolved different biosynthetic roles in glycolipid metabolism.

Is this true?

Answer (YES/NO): YES